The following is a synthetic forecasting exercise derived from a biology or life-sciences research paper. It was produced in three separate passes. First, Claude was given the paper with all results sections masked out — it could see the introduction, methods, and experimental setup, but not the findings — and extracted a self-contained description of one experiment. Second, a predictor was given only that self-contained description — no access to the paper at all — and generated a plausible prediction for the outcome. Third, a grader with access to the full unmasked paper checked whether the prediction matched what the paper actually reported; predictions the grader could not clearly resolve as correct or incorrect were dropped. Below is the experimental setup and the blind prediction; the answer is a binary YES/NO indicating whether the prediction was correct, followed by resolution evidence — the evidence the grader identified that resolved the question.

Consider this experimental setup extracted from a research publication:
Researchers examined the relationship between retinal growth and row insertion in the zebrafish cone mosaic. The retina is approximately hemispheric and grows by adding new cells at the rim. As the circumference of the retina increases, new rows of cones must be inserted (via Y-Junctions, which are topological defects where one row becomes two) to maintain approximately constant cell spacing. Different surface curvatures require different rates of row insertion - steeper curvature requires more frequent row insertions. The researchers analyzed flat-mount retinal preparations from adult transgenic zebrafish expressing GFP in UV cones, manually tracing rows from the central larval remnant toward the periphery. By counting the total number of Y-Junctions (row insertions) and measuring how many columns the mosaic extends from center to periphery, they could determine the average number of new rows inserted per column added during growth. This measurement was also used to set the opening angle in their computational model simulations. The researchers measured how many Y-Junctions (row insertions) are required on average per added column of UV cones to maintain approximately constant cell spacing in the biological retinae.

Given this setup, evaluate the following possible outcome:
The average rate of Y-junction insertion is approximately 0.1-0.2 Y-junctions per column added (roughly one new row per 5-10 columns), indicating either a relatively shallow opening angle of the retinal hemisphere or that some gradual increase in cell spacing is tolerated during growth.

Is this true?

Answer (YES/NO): NO